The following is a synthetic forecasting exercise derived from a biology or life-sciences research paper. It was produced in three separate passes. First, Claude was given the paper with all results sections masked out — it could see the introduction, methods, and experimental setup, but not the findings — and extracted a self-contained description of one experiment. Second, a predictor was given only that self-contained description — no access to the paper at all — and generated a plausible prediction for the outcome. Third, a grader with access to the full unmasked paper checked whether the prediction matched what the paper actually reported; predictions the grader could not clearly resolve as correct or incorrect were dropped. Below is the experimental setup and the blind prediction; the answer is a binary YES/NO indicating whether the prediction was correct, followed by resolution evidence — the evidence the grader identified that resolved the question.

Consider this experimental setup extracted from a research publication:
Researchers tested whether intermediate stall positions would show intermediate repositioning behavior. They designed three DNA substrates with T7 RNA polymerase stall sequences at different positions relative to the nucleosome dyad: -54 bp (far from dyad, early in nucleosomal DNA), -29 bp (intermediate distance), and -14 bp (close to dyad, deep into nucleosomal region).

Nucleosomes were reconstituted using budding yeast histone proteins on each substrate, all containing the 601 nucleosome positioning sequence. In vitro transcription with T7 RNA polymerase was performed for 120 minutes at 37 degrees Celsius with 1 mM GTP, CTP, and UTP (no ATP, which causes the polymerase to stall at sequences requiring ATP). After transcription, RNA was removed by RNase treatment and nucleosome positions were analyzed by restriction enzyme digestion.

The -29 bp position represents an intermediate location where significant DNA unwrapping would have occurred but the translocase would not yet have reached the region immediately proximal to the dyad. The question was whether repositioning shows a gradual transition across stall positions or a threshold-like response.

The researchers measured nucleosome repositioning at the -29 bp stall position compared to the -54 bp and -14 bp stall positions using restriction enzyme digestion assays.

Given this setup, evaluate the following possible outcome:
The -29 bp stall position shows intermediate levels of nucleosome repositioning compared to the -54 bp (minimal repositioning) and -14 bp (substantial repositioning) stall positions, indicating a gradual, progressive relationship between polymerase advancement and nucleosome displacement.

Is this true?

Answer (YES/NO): YES